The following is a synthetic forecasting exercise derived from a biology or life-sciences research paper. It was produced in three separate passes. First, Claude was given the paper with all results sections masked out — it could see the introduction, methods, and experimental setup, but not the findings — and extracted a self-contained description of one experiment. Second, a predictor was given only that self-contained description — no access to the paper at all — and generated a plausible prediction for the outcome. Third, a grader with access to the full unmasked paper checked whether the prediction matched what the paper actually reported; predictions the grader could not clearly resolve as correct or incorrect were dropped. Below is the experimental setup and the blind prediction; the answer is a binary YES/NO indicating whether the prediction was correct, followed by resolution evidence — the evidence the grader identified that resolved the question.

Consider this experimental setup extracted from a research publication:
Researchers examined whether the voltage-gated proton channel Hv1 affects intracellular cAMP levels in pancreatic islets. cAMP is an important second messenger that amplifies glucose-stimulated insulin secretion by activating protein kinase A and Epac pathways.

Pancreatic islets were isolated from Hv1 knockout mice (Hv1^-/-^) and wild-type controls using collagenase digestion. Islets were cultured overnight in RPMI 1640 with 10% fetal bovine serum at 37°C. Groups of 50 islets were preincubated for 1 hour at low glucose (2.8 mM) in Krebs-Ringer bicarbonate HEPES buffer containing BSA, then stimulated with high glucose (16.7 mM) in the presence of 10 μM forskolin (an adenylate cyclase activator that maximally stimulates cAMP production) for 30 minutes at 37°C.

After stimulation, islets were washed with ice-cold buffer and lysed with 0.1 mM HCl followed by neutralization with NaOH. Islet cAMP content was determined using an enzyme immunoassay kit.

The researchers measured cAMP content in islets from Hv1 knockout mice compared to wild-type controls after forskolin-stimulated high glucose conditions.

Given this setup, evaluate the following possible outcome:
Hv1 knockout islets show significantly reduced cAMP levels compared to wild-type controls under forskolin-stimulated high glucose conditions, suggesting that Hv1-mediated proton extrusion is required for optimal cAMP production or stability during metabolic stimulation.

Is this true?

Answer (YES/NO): NO